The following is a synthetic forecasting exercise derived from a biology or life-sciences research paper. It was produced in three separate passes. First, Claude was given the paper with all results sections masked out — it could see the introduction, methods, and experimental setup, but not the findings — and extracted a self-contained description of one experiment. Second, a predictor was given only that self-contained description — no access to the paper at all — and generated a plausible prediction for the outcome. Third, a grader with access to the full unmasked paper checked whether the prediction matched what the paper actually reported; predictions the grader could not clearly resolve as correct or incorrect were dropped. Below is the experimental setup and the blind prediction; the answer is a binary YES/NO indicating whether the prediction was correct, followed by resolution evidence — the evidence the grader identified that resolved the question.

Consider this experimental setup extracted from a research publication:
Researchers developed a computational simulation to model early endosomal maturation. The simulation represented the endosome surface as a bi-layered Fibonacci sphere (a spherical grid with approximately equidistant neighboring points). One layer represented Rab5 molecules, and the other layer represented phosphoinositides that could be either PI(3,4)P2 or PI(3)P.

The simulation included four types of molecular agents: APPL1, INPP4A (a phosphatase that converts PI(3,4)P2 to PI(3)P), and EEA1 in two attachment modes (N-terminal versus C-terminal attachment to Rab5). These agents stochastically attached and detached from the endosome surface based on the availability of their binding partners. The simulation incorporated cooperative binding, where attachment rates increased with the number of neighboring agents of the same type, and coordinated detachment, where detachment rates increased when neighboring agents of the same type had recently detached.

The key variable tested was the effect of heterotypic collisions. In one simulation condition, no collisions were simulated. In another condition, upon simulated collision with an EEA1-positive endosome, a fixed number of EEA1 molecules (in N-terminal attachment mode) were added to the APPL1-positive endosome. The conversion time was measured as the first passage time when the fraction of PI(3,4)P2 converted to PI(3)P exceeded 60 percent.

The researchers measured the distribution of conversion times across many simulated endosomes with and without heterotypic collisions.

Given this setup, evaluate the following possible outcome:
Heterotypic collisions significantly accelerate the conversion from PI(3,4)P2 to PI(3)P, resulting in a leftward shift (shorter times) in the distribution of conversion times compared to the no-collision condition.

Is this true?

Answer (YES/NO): YES